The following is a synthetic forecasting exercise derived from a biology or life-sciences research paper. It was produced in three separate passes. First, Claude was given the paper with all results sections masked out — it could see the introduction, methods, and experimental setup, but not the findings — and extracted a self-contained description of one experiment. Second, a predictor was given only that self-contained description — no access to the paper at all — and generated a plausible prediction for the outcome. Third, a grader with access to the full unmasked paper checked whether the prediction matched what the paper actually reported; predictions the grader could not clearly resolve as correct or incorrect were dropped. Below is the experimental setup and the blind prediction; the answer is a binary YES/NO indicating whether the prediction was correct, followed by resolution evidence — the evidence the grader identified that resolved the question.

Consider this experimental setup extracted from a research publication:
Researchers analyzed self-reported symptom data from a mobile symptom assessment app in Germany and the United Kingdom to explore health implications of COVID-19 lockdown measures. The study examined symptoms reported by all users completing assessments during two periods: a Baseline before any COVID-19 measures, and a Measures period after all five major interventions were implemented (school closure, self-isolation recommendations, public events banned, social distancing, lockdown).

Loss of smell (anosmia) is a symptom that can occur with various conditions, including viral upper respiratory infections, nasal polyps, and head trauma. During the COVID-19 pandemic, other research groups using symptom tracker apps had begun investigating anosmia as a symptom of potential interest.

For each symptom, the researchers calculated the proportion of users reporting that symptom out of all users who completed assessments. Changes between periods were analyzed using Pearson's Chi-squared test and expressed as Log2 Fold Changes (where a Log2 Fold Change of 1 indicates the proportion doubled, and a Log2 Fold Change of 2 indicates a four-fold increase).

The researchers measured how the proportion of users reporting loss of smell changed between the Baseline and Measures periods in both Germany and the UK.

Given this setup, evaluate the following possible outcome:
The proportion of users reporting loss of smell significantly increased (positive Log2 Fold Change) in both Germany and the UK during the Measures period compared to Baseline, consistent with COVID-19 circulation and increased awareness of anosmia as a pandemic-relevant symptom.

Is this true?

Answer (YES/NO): YES